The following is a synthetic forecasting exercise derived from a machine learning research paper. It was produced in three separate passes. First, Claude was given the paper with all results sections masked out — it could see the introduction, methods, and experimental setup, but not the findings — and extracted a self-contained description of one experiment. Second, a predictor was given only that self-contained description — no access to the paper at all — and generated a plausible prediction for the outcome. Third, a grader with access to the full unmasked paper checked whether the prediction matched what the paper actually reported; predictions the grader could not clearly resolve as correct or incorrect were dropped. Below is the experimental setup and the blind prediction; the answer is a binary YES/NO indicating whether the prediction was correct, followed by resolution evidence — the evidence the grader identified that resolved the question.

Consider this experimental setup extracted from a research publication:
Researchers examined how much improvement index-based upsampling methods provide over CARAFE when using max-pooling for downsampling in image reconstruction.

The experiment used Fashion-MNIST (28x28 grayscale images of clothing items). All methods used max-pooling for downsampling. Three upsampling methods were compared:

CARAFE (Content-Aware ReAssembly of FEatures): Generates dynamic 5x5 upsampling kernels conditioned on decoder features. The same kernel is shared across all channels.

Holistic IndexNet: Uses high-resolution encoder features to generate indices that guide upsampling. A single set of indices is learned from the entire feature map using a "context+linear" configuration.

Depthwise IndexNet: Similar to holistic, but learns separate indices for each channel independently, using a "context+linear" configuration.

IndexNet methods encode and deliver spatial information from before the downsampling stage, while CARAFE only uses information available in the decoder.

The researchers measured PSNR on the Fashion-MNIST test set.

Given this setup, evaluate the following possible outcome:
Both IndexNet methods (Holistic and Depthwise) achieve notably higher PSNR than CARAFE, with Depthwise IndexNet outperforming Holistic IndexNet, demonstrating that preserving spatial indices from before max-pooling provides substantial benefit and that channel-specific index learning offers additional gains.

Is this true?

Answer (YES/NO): NO